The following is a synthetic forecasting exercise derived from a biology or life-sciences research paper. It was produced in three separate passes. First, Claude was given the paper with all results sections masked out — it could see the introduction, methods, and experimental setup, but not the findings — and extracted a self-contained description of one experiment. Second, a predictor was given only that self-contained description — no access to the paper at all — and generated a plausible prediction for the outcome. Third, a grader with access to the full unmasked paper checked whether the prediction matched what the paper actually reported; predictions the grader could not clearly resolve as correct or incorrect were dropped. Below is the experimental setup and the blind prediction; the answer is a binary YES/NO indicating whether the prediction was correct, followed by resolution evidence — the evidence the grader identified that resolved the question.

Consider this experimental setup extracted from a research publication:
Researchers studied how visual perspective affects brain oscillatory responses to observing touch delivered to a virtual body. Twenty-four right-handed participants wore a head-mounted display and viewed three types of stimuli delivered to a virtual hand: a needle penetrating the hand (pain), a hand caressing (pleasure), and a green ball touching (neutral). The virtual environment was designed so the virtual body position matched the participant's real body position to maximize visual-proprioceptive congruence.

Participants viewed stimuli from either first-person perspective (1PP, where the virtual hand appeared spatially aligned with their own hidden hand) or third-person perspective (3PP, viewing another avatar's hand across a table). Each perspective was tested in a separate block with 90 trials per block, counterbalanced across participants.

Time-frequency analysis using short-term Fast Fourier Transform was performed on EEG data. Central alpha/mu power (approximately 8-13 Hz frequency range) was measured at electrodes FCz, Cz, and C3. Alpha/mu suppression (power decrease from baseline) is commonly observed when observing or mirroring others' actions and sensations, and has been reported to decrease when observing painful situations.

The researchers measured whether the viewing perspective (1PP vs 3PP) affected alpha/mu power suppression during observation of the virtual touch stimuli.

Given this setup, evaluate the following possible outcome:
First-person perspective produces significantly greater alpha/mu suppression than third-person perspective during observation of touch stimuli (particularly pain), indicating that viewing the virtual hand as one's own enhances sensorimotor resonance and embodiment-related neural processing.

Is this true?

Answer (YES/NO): NO